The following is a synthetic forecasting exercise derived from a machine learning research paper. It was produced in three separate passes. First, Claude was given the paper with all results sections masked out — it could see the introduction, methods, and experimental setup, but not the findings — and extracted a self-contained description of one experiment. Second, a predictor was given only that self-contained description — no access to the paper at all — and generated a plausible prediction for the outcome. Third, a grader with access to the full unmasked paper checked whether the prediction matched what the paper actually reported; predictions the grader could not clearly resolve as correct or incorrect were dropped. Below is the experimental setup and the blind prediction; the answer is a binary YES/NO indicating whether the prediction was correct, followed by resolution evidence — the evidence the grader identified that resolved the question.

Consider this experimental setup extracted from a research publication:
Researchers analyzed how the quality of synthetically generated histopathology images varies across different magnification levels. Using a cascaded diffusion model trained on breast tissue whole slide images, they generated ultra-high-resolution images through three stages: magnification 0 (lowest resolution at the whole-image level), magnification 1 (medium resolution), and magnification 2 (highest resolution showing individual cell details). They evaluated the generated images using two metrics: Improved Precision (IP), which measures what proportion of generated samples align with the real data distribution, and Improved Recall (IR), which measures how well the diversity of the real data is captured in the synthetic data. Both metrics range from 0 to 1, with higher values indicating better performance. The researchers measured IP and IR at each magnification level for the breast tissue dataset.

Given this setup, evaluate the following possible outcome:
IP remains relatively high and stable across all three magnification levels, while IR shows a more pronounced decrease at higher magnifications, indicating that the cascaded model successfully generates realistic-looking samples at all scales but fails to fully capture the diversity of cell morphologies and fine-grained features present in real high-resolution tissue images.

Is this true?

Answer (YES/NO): NO